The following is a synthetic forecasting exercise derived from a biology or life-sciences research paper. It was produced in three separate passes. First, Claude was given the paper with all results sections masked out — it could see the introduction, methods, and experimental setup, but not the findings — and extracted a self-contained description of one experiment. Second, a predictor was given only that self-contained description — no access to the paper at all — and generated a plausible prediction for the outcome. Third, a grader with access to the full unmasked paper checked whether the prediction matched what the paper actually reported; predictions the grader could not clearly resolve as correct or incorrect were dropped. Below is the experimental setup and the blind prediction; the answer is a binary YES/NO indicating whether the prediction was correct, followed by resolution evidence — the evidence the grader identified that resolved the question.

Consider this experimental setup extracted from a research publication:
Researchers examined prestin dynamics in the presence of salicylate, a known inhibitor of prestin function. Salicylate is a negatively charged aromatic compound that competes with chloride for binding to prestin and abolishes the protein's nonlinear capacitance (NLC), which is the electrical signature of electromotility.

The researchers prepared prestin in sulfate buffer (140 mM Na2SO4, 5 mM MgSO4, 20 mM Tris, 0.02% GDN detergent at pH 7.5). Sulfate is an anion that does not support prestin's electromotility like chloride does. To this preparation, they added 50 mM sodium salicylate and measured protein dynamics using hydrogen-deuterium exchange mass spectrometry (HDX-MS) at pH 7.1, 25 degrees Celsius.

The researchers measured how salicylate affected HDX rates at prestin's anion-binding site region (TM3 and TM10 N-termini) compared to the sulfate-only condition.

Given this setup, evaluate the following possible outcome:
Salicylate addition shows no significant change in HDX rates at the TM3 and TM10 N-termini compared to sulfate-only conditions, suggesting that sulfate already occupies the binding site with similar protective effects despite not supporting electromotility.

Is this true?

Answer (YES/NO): NO